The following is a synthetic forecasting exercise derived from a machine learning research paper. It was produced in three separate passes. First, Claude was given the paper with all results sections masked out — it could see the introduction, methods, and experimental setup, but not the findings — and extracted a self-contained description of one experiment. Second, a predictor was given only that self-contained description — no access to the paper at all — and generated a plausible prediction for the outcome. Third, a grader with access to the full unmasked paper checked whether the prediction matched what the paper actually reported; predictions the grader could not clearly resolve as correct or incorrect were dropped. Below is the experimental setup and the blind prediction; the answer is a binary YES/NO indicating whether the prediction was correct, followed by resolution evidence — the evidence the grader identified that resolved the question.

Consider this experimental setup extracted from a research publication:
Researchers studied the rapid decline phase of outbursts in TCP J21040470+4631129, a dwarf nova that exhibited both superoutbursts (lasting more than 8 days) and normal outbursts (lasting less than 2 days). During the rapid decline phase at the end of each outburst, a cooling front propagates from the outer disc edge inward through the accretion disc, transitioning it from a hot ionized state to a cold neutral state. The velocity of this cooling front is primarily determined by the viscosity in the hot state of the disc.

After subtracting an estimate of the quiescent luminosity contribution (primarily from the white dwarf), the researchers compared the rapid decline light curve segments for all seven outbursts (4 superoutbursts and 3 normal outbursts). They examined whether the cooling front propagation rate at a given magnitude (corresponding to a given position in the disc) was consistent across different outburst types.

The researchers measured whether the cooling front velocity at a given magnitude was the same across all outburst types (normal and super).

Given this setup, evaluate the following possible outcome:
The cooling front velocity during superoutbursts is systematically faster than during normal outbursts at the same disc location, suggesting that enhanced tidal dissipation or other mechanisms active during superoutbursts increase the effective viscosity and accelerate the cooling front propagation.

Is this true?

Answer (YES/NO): NO